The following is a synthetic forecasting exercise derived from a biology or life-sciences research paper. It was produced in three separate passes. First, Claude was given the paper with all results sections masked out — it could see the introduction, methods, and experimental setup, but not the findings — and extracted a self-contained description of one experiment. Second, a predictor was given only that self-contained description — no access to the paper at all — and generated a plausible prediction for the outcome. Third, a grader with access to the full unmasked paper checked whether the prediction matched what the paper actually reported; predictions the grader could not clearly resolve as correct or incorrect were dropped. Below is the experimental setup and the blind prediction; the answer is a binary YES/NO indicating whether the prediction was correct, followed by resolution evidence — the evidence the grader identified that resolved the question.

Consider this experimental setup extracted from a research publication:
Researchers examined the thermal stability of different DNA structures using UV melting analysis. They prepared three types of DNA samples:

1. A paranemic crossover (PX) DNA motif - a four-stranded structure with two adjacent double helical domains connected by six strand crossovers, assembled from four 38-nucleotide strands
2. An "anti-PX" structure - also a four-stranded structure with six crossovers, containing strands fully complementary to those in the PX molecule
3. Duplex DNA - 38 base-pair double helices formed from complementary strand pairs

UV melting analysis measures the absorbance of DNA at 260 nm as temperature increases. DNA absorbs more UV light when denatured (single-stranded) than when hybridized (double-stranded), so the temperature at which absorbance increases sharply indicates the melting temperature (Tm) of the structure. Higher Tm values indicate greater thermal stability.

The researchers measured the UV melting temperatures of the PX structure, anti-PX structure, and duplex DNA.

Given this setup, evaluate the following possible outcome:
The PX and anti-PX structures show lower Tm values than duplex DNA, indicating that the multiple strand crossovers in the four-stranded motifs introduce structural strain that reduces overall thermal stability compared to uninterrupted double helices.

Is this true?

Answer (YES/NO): YES